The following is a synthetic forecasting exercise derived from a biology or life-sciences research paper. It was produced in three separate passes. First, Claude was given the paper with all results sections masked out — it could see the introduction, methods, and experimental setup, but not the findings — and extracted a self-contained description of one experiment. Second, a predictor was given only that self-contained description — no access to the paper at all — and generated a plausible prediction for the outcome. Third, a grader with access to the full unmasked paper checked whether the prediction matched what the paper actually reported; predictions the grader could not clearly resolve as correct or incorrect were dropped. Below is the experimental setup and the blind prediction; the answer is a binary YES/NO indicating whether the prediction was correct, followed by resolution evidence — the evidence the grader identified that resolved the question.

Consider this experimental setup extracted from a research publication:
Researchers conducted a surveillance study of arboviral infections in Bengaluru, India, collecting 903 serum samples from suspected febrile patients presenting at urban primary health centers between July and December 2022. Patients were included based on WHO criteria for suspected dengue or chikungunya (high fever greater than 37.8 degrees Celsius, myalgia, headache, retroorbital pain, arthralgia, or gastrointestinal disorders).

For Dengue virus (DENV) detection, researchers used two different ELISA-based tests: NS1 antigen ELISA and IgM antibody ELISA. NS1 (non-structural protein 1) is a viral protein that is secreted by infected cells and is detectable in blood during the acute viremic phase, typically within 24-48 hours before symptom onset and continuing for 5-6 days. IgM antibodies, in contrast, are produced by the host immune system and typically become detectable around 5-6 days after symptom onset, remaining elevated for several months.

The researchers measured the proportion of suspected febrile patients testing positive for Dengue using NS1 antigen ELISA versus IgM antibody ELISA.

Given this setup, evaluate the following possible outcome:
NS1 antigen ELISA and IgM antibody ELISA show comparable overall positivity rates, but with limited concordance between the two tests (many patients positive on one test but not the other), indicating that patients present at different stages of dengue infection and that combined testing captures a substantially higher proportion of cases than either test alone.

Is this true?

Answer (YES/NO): NO